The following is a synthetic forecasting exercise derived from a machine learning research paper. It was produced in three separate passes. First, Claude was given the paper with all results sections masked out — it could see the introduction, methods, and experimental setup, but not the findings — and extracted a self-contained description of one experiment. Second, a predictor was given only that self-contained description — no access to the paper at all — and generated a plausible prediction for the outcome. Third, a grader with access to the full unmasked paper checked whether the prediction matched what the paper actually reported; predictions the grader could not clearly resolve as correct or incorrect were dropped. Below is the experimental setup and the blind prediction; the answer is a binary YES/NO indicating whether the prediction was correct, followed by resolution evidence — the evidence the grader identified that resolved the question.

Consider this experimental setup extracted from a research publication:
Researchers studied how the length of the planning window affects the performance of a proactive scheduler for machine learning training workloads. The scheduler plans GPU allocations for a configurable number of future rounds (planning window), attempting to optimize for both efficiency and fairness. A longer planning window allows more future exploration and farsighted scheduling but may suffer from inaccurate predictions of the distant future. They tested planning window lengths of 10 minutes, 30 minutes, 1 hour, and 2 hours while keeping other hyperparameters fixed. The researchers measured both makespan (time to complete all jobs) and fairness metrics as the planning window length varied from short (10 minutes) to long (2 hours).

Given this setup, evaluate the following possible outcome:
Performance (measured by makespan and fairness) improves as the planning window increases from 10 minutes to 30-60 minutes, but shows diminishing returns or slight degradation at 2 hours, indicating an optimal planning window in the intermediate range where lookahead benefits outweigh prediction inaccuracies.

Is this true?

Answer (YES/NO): YES